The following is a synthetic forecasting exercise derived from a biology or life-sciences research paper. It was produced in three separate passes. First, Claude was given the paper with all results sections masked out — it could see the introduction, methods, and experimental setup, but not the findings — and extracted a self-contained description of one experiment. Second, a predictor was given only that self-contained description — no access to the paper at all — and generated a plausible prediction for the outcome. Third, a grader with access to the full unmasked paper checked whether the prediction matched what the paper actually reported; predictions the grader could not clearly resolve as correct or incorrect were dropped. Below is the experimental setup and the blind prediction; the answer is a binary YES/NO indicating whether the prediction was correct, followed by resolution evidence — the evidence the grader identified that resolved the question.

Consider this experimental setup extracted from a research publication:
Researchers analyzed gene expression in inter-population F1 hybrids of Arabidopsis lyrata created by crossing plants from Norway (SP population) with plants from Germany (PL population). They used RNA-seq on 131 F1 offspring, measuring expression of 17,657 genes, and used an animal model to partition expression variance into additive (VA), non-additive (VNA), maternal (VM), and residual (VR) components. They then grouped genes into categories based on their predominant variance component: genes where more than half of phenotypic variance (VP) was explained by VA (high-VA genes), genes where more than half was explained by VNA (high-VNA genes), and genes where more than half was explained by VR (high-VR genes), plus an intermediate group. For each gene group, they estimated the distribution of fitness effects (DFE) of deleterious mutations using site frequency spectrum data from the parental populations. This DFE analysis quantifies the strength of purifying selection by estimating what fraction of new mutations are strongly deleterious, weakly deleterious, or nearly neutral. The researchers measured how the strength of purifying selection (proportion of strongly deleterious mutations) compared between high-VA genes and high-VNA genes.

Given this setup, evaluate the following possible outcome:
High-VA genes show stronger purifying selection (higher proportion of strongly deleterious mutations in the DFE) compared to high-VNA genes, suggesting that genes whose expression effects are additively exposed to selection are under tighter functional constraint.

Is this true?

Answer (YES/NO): NO